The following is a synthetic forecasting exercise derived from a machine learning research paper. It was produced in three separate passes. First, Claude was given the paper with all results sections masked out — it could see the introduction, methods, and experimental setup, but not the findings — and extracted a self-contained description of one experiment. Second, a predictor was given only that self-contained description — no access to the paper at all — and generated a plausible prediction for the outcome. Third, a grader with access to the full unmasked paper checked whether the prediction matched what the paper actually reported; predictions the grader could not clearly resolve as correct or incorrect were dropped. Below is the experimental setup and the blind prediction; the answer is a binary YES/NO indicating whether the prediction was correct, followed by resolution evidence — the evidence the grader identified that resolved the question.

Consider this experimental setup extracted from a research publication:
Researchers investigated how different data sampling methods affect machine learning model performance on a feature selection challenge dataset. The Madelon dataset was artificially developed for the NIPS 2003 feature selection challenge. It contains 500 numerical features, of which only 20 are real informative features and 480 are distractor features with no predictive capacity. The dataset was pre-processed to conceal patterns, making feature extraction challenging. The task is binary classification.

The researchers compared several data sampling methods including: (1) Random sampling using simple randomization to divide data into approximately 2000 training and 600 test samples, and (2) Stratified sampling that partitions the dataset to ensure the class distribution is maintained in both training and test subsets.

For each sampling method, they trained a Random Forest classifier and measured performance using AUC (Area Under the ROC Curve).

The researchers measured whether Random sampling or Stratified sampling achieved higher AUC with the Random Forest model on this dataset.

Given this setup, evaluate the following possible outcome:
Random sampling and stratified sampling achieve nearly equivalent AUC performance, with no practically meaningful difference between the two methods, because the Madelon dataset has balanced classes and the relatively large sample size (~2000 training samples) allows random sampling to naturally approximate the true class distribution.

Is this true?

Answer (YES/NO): NO